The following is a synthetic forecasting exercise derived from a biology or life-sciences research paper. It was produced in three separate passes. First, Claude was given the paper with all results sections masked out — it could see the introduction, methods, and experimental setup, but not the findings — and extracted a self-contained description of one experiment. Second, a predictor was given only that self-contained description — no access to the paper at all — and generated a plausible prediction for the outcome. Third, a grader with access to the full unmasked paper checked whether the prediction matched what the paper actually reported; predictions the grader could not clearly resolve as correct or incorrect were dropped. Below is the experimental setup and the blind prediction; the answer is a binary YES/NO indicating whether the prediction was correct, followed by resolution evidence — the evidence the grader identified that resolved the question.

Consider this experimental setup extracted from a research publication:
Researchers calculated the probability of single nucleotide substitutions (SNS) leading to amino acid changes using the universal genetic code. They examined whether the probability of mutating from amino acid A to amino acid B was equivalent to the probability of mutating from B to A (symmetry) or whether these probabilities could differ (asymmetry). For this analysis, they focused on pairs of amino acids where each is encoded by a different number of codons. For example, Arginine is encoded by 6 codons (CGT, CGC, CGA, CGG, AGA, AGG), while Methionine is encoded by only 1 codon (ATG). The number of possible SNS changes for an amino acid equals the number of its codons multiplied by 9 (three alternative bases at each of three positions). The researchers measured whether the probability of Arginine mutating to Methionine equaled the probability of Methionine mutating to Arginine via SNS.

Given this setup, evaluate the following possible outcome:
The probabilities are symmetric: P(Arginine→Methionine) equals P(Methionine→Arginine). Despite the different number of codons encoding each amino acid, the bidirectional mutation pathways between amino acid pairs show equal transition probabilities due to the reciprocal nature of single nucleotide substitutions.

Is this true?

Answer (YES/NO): NO